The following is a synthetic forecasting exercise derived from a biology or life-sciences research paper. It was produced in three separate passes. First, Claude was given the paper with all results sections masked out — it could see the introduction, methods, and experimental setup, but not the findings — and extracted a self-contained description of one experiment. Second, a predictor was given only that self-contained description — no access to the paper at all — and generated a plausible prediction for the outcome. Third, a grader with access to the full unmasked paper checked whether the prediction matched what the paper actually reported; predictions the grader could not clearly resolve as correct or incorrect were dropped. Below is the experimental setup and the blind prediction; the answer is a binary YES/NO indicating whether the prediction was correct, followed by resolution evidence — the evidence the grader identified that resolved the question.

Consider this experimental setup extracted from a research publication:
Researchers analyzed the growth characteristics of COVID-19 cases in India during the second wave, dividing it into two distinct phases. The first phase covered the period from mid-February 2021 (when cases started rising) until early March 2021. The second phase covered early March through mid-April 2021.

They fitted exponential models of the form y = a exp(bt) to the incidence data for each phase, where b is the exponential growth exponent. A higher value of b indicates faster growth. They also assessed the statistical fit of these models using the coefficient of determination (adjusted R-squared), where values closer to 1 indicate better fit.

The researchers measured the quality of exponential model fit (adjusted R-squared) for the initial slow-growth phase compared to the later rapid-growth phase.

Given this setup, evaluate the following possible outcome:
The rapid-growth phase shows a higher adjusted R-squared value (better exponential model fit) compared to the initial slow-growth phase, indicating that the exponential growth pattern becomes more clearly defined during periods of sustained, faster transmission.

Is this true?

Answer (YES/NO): YES